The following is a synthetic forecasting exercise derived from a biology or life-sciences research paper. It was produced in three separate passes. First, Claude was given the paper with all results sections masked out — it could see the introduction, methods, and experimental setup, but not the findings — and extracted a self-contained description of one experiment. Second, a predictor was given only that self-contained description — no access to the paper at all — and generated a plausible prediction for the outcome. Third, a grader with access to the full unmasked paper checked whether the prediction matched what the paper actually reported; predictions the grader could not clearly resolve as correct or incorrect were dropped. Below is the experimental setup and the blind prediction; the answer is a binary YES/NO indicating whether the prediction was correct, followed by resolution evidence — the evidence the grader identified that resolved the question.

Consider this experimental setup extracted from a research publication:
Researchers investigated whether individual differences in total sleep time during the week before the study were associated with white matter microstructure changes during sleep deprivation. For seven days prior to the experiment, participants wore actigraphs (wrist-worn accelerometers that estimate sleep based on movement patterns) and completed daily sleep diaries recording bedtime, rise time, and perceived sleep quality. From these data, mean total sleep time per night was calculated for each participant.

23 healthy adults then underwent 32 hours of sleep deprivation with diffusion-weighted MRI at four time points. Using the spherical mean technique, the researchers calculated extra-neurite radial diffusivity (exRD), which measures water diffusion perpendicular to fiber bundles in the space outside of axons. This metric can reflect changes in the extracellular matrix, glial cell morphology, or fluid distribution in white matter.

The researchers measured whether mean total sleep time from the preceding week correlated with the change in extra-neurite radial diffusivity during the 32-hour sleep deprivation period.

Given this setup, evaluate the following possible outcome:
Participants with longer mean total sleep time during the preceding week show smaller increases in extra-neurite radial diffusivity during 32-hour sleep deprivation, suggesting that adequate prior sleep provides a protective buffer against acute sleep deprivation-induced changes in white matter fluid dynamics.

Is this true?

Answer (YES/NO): NO